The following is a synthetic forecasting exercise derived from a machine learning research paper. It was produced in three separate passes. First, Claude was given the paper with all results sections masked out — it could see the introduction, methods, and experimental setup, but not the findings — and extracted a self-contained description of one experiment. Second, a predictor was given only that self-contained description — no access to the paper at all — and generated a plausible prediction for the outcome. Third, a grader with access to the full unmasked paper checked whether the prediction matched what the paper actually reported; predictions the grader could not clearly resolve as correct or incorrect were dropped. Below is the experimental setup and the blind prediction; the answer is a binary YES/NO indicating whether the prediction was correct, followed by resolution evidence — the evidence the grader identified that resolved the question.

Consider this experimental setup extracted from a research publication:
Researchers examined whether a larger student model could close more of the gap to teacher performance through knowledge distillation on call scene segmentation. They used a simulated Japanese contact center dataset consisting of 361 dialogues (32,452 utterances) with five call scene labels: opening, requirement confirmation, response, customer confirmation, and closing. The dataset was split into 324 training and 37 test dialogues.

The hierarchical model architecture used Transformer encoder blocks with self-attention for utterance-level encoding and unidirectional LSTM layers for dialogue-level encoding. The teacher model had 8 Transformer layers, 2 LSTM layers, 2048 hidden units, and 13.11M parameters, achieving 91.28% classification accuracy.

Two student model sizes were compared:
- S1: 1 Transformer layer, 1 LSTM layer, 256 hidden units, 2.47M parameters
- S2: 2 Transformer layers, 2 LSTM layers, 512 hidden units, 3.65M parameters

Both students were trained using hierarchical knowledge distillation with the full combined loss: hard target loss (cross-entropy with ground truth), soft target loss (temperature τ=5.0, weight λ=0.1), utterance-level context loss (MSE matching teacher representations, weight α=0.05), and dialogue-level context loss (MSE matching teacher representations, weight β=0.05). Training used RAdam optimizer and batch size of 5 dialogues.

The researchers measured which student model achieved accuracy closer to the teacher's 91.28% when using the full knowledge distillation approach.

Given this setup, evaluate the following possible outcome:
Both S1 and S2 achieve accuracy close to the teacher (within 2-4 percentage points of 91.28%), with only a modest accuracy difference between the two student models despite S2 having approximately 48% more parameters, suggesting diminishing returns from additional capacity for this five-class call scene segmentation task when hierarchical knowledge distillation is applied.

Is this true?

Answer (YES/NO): NO